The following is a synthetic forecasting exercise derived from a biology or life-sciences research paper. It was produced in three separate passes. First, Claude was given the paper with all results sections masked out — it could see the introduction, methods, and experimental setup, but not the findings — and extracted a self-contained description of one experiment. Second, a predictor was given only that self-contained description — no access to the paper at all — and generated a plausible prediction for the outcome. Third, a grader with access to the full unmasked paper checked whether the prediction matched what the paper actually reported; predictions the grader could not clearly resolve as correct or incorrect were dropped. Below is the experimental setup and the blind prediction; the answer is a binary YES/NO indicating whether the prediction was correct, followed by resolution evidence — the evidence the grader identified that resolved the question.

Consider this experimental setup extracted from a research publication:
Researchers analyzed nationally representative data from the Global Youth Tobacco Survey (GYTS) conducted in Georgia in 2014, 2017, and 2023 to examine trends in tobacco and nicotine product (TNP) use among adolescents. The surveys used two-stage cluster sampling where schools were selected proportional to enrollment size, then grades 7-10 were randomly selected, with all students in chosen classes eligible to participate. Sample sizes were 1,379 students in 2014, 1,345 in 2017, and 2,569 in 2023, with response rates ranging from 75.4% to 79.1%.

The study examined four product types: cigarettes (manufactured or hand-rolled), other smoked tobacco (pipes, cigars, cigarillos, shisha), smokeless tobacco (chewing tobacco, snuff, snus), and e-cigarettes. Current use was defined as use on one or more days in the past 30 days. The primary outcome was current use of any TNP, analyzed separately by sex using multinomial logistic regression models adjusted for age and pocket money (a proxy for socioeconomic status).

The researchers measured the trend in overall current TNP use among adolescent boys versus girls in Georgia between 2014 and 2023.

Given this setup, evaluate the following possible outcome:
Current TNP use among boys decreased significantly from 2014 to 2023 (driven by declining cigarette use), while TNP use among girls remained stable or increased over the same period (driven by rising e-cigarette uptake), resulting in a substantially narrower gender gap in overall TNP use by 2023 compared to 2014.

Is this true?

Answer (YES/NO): YES